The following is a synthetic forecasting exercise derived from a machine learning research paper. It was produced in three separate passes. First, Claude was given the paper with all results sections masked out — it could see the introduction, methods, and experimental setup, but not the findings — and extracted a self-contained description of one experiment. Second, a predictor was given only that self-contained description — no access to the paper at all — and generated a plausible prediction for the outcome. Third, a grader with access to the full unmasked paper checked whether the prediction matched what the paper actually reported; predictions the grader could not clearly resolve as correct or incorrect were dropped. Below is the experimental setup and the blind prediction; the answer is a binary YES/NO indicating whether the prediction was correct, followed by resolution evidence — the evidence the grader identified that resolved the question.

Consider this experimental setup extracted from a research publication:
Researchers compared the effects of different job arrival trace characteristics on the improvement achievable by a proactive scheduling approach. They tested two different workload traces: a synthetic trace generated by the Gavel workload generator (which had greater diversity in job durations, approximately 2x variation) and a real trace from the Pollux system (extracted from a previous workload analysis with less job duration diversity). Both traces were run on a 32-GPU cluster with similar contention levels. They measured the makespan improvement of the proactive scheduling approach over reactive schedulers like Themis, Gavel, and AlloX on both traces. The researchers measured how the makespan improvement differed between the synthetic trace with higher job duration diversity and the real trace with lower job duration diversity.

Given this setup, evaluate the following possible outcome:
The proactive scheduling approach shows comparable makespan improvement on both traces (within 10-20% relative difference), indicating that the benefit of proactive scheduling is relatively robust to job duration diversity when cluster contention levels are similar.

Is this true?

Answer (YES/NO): NO